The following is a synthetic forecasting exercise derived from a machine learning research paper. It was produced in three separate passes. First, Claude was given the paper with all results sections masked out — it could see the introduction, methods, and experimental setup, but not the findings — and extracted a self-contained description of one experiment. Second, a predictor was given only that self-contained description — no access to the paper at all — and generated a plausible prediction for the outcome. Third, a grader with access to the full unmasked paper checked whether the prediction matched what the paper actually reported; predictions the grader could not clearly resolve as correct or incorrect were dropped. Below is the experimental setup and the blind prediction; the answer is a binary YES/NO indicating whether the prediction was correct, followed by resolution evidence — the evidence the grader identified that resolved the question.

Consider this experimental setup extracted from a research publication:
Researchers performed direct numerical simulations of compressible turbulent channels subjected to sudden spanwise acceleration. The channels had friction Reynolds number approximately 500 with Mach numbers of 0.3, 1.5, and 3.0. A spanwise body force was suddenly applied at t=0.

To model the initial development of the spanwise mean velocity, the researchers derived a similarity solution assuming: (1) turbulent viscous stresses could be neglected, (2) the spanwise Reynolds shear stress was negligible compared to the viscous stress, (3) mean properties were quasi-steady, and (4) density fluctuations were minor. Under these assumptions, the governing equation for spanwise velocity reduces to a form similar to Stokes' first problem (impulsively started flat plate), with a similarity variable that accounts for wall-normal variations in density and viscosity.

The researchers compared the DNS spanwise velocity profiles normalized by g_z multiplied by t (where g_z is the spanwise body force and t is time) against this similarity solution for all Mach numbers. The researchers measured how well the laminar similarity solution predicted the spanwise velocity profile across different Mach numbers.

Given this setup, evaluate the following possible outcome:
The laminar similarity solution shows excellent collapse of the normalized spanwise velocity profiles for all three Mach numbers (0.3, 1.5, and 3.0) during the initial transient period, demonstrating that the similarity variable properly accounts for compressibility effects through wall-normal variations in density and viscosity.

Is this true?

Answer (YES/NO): YES